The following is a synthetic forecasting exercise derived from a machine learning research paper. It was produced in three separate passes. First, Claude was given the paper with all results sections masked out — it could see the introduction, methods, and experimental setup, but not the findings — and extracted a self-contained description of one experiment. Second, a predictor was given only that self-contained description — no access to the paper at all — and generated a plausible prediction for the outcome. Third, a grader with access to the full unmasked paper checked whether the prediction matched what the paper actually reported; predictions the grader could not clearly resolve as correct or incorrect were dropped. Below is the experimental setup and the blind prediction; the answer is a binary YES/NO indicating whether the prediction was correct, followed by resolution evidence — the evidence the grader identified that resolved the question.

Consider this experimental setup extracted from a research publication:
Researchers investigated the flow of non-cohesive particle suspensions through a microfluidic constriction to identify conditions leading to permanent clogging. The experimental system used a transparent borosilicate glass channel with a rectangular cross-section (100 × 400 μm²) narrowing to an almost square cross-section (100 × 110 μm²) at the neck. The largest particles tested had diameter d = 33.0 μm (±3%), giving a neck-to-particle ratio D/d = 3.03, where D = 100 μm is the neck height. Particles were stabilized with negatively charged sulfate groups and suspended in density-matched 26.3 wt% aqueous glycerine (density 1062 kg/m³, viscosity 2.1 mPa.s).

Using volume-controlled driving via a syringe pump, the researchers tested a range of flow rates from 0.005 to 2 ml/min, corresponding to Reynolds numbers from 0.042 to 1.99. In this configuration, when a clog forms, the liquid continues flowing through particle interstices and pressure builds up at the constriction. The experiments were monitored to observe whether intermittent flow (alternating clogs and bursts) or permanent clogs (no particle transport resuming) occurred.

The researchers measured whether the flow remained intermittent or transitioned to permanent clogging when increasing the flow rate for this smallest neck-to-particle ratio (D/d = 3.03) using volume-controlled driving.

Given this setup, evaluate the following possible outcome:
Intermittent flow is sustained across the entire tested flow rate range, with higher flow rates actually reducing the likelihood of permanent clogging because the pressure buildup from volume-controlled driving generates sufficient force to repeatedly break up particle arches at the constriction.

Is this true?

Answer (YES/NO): NO